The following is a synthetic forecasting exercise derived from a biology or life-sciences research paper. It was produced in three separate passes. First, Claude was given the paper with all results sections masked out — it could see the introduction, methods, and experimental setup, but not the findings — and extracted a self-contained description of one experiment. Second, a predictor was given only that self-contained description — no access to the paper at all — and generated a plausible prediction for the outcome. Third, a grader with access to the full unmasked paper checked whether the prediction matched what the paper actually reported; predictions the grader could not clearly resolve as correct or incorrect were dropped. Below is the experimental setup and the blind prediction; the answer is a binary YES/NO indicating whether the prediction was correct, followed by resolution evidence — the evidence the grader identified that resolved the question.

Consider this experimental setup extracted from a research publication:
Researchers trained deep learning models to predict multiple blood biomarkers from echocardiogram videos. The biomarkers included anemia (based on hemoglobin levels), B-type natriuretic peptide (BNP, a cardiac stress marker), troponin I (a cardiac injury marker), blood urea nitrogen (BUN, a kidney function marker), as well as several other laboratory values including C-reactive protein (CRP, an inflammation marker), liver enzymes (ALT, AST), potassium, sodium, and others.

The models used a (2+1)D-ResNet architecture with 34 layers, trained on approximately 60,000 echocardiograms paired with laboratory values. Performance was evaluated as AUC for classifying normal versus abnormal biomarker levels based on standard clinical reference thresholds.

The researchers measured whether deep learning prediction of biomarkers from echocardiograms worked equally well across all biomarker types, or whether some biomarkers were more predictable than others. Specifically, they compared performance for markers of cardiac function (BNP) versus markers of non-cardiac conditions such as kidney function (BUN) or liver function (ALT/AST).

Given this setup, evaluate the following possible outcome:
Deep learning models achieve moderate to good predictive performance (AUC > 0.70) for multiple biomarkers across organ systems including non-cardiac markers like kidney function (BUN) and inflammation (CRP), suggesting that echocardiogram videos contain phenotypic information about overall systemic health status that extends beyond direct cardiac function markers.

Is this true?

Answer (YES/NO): YES